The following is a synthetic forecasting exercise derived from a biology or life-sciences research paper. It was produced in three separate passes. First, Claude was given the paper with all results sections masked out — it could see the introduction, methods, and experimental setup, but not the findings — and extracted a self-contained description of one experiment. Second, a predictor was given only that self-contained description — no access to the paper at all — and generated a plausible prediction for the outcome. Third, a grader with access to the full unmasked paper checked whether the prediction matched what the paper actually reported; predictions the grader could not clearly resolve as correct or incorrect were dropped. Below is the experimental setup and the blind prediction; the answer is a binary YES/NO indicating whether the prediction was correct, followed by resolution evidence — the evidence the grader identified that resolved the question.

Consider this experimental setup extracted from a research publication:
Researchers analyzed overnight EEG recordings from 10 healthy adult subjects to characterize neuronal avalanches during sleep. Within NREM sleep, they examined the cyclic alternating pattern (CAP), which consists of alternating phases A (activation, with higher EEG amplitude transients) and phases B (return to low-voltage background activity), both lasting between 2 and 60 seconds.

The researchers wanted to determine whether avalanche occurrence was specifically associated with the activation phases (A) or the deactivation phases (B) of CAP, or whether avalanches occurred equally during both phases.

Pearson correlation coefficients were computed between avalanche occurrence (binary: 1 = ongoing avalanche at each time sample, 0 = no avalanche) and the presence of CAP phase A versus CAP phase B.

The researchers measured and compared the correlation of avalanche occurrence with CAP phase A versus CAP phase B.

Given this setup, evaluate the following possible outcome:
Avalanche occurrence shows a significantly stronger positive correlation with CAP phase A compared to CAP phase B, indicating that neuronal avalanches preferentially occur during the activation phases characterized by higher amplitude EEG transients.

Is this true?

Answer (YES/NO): YES